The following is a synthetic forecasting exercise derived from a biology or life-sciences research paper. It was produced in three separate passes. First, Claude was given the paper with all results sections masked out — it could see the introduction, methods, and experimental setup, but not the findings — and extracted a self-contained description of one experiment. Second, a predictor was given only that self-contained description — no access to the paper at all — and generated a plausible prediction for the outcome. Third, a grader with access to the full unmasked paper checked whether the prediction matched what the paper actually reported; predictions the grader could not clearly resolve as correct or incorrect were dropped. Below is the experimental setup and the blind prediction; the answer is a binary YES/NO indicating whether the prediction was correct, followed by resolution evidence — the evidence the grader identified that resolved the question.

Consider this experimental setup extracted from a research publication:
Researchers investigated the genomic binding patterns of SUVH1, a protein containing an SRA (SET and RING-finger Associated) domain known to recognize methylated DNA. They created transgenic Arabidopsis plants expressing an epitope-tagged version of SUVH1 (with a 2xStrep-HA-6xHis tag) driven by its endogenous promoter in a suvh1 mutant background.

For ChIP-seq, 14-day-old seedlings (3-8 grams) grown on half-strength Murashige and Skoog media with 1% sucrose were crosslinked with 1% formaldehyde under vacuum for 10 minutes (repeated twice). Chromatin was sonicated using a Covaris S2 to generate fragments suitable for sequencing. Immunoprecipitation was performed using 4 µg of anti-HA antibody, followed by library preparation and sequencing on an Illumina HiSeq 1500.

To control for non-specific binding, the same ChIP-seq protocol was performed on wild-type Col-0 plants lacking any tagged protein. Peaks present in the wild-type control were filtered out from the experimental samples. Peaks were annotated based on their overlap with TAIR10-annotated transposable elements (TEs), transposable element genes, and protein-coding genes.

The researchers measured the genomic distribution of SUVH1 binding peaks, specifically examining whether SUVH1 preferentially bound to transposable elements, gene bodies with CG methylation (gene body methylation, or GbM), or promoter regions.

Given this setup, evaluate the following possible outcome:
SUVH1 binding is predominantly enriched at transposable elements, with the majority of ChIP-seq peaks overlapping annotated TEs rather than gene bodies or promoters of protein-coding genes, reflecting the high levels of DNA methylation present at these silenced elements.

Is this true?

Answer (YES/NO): NO